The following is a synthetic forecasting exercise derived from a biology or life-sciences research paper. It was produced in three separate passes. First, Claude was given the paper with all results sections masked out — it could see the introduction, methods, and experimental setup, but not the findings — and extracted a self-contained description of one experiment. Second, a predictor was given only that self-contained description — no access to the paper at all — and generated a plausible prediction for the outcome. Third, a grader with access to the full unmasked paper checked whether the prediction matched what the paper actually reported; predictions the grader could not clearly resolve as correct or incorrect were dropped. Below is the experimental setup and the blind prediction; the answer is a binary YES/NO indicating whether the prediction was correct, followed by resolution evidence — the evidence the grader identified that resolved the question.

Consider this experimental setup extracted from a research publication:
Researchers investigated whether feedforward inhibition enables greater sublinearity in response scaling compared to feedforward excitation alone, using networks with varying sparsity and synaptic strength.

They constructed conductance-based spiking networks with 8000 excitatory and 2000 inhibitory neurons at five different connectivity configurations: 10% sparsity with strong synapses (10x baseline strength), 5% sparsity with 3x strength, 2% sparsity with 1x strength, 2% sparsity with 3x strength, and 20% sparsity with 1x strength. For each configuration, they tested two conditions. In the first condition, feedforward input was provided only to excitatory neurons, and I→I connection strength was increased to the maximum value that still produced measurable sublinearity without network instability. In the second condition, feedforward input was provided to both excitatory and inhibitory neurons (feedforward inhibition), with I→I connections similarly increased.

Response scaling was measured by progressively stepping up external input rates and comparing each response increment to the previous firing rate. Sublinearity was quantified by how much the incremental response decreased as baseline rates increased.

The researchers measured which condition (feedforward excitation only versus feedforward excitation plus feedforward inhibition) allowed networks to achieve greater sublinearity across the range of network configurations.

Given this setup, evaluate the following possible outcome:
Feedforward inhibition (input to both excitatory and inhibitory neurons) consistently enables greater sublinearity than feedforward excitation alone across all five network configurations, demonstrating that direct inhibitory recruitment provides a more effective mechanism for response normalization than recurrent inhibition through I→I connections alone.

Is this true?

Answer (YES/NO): YES